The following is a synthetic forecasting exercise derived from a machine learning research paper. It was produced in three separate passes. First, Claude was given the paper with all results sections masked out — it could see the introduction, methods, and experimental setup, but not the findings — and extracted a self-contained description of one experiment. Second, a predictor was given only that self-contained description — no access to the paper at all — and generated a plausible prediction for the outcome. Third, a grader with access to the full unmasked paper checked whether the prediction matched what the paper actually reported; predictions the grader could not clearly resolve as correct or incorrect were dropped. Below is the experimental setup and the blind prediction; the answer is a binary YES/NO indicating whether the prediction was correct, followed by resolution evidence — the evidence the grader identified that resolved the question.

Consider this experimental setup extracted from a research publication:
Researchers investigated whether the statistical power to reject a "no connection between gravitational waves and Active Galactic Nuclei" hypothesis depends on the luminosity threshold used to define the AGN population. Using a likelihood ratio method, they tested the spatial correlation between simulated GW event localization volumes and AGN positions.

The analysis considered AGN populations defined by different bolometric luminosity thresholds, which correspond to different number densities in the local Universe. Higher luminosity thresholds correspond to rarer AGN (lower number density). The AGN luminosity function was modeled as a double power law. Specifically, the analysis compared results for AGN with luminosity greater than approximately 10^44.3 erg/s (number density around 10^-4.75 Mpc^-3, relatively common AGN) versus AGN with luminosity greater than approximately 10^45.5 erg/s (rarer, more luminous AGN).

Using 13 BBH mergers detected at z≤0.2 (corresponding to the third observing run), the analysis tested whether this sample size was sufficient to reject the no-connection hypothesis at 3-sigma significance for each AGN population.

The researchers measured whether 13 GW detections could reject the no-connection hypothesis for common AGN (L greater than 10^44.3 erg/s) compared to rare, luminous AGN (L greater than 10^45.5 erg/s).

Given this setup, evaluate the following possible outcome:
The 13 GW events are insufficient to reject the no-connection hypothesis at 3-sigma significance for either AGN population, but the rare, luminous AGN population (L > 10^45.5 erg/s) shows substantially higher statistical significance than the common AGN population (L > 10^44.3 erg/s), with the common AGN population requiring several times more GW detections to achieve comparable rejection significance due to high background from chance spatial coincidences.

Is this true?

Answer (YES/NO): NO